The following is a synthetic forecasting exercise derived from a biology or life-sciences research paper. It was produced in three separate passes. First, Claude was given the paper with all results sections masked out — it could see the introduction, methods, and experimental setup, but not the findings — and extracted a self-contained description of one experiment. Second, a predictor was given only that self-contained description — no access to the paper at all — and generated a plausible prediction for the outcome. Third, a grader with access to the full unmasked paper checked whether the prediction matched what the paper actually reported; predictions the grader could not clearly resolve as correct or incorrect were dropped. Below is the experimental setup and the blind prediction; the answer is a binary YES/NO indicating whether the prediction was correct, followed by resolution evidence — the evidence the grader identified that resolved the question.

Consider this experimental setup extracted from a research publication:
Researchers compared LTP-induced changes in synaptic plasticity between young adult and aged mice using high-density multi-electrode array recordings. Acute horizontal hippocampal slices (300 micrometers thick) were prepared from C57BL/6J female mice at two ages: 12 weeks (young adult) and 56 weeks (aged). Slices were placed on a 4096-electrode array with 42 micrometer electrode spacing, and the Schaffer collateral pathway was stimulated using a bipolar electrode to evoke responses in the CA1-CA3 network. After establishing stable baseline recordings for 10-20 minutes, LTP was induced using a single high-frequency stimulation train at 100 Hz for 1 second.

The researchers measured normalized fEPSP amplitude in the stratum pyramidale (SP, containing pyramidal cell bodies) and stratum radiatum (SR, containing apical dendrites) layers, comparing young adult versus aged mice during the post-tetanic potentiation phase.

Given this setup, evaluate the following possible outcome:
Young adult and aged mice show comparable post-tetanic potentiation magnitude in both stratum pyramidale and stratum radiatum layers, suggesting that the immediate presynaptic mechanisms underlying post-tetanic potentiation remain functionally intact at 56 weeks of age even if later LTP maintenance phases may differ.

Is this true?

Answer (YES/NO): NO